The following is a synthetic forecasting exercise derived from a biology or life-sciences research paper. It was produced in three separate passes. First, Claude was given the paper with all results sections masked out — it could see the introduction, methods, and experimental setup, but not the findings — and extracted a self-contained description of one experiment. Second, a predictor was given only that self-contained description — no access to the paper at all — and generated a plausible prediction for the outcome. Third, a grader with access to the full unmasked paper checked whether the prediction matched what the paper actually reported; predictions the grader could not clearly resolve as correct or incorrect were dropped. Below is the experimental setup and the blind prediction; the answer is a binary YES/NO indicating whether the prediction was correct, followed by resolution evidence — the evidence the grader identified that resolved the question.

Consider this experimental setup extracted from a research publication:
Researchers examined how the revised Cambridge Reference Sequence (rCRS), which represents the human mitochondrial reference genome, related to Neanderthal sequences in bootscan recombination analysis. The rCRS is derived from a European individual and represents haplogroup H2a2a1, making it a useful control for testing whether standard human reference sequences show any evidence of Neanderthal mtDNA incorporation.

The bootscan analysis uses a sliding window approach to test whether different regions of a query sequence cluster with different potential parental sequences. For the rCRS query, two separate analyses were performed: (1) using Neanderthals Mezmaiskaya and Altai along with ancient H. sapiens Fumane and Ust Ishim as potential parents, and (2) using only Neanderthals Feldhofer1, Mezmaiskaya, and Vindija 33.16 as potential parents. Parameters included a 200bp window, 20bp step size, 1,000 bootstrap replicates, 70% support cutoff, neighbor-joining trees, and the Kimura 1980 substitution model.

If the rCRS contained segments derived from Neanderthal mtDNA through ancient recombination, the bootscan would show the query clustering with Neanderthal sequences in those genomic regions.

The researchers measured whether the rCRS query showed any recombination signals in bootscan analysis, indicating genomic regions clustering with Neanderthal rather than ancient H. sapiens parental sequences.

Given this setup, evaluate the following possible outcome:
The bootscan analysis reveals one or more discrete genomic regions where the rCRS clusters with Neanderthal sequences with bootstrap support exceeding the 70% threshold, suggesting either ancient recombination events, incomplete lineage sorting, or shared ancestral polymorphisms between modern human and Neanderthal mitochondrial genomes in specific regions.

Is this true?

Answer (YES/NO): NO